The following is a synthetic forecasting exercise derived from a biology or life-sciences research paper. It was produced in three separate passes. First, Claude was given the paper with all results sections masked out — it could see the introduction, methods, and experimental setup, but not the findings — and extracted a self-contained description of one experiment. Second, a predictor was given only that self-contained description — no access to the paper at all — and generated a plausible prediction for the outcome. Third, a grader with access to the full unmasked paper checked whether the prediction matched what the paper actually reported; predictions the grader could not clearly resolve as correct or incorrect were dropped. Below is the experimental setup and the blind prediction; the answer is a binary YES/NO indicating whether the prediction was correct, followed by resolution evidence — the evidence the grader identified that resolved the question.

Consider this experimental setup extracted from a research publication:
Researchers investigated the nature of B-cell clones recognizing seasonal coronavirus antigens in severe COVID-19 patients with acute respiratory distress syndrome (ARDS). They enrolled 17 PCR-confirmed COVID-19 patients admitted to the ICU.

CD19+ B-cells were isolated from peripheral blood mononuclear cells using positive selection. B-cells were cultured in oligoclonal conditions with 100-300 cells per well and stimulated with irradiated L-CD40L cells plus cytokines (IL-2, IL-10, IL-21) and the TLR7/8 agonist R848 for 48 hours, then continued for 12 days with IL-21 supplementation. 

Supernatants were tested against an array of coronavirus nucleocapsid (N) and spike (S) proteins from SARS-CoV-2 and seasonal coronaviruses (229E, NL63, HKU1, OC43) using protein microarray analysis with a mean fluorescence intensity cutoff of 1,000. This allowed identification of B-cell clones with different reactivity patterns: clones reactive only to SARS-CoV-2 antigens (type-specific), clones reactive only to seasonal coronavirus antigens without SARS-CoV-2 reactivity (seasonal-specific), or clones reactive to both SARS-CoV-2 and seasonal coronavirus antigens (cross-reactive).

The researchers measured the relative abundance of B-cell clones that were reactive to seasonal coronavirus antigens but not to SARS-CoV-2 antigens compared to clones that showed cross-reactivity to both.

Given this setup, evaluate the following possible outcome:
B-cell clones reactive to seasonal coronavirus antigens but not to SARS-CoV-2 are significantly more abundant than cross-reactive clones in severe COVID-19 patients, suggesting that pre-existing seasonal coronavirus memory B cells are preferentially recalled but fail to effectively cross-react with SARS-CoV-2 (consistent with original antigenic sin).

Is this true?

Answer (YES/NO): YES